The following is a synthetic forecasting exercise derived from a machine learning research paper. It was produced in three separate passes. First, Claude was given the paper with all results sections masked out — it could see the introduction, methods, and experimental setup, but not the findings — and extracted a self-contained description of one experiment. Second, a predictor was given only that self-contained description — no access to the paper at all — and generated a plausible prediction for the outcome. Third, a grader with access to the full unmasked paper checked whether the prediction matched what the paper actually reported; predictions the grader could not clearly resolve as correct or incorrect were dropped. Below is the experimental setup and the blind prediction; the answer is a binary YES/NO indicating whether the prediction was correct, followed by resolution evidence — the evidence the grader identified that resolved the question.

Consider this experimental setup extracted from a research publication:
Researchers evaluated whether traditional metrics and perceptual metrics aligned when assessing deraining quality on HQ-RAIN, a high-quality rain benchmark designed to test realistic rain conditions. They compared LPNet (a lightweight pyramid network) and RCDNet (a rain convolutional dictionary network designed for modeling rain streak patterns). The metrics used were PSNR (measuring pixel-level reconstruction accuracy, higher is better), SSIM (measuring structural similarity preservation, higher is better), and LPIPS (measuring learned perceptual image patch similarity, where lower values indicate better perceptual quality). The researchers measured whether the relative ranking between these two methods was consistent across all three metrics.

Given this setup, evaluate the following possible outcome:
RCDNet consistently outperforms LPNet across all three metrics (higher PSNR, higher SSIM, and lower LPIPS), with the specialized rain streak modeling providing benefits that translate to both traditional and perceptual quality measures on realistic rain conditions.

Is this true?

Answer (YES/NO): YES